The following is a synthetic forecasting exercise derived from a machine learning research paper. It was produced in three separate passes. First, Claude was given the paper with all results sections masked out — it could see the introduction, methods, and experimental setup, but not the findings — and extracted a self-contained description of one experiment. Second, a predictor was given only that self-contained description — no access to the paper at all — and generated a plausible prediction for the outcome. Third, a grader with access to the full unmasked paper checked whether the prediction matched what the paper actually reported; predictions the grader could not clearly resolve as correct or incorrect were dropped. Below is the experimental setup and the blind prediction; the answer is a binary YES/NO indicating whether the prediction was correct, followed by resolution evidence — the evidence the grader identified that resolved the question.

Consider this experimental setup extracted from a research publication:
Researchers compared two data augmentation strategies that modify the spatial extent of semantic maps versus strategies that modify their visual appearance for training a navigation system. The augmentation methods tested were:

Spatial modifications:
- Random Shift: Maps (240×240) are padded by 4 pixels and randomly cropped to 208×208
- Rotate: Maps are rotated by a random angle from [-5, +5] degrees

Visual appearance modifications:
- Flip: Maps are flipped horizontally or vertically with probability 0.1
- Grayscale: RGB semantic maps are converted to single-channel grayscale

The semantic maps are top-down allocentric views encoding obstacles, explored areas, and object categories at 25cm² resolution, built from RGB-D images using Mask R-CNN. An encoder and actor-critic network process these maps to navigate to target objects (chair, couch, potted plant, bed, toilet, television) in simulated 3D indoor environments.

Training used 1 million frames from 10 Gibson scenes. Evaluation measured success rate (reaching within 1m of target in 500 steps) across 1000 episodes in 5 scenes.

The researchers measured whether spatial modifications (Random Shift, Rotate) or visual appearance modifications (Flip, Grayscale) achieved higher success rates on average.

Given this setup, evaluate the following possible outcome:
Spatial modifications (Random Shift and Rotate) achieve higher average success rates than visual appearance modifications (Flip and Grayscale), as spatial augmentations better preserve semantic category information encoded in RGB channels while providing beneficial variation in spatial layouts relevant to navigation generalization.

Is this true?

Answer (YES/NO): YES